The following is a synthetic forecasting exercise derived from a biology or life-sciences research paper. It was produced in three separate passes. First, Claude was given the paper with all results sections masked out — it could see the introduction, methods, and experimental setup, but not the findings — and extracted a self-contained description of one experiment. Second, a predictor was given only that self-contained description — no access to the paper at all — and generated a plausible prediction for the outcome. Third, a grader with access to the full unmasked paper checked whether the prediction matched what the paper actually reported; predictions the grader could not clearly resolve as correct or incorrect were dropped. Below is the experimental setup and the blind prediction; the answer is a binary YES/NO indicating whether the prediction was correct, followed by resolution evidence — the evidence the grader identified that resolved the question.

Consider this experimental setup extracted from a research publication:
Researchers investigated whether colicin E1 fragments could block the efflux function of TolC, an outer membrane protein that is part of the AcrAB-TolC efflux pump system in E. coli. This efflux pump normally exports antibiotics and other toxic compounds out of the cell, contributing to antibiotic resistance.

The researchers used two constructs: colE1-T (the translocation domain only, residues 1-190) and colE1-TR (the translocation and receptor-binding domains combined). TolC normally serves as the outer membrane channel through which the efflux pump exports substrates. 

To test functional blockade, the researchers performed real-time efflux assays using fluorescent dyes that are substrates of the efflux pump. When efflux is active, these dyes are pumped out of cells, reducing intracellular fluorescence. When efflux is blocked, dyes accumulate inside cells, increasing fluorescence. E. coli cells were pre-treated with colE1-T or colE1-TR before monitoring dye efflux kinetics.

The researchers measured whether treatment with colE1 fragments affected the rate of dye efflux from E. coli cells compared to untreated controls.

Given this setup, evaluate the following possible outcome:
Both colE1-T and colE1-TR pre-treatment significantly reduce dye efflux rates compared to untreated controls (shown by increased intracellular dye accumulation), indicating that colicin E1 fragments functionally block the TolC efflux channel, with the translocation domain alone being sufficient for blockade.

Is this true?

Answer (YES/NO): NO